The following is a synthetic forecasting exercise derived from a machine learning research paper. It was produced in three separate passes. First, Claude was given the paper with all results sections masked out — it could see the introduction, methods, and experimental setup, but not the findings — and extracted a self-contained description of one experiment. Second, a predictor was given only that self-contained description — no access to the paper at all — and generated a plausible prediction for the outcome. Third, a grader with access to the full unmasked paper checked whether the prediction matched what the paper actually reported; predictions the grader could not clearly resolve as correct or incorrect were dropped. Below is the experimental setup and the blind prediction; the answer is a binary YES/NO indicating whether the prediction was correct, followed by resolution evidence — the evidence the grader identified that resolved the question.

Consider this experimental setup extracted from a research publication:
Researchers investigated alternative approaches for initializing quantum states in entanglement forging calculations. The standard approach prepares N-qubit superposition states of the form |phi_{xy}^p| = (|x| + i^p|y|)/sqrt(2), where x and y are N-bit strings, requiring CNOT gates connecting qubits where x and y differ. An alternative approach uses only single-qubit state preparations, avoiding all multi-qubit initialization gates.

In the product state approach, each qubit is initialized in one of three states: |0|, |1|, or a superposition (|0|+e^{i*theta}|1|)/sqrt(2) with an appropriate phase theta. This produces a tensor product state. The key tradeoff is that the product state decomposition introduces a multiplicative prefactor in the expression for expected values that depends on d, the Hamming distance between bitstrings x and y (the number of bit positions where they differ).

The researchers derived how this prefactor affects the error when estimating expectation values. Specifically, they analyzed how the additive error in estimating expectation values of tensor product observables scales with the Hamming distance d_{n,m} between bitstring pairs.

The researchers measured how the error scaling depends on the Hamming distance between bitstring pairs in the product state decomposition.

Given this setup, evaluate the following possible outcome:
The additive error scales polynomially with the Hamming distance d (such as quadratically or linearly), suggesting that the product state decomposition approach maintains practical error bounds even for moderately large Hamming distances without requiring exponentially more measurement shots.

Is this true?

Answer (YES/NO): NO